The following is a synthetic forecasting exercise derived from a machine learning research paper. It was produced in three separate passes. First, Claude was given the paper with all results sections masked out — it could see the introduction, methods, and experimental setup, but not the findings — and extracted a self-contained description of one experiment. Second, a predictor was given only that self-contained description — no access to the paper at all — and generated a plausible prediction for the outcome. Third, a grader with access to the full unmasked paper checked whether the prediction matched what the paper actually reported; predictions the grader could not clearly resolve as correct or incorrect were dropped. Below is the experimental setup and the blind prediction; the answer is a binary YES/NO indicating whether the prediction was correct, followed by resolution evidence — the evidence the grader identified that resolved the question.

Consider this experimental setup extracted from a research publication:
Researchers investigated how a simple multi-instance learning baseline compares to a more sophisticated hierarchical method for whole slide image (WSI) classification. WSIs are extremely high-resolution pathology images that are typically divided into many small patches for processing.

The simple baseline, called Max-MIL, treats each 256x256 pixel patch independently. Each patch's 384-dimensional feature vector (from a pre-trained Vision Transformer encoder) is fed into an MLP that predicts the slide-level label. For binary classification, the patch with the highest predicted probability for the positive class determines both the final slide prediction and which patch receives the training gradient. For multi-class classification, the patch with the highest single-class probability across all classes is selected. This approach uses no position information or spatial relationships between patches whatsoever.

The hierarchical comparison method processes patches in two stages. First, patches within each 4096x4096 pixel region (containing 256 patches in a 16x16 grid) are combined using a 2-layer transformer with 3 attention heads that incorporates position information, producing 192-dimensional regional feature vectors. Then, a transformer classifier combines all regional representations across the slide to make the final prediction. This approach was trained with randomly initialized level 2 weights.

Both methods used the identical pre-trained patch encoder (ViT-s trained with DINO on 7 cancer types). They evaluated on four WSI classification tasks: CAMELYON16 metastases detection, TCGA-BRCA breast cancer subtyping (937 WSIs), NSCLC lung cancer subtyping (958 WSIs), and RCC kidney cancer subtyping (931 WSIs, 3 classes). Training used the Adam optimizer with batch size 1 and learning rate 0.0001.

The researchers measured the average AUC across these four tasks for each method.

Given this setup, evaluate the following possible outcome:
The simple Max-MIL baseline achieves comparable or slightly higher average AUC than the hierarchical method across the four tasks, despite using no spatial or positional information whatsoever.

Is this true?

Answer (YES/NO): NO